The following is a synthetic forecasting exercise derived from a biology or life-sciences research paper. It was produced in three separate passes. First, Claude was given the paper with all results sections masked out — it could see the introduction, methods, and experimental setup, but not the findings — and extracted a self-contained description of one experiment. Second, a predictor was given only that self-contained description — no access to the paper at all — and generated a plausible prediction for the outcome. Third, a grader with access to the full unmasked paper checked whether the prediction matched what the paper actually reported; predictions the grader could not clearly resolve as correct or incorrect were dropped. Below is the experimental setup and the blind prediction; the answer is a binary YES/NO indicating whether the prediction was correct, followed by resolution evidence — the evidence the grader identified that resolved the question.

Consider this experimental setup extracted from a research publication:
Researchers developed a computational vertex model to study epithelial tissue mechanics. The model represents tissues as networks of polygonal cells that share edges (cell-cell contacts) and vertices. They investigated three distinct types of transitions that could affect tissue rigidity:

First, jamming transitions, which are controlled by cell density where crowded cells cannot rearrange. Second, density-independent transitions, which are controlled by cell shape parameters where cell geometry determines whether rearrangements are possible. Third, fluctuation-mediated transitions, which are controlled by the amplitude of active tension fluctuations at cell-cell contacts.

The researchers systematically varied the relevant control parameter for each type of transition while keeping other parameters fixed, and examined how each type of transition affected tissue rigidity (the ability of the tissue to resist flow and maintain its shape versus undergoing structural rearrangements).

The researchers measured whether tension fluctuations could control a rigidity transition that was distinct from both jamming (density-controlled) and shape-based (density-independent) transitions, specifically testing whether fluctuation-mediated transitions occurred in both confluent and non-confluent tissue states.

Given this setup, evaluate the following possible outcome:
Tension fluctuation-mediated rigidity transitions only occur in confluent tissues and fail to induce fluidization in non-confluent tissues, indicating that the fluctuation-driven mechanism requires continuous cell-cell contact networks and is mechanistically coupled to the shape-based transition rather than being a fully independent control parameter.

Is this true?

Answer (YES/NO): NO